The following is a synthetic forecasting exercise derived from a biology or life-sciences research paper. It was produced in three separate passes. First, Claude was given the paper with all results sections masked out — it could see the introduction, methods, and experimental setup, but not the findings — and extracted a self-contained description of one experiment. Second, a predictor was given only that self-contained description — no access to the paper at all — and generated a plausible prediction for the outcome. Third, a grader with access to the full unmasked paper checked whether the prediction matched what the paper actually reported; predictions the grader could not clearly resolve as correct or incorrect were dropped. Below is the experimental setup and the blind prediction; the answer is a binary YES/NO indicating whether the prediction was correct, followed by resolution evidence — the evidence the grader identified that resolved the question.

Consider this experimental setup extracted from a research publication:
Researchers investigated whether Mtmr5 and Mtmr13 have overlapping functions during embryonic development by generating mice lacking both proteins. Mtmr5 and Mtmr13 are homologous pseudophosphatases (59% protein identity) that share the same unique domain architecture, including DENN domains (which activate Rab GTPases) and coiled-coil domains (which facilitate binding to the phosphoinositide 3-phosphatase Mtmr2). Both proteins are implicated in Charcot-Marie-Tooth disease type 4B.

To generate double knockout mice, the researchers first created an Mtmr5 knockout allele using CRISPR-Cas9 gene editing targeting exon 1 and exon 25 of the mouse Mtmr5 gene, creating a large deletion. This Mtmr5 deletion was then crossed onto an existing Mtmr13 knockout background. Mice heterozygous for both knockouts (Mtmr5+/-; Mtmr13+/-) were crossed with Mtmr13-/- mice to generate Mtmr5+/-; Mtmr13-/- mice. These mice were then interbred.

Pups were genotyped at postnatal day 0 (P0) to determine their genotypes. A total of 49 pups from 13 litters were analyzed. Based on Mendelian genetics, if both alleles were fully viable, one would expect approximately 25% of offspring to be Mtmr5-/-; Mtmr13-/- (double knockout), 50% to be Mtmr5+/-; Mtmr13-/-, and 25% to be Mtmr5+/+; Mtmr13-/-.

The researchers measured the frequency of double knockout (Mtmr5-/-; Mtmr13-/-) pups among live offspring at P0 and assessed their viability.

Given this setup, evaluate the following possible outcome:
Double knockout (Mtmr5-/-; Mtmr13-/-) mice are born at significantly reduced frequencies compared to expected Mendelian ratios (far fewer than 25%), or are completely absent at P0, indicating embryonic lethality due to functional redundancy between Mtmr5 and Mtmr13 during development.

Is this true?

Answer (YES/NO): NO